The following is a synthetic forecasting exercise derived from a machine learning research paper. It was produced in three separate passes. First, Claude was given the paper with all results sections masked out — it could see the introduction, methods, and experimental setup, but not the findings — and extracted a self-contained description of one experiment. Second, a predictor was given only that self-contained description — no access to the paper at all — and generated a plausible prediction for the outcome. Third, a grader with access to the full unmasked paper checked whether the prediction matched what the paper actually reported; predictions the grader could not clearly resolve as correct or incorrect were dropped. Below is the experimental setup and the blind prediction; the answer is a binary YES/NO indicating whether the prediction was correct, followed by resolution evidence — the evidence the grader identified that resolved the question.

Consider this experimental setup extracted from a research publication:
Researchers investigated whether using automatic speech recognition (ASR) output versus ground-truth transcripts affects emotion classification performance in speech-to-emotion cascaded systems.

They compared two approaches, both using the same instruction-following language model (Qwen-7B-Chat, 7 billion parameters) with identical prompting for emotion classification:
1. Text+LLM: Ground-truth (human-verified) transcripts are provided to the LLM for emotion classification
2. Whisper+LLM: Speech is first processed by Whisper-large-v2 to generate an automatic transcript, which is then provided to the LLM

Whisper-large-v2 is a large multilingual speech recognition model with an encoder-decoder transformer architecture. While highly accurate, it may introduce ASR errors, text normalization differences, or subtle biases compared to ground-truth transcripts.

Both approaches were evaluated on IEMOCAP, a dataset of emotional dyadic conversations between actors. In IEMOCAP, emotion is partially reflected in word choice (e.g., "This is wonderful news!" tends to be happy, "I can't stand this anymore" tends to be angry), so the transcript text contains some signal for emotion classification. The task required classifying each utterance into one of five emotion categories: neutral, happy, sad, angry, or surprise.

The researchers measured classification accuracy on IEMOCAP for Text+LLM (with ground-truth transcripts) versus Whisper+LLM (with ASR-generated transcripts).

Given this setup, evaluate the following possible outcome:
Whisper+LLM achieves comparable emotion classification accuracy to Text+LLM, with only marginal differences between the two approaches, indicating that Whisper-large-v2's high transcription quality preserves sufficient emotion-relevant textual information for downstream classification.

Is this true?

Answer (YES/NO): YES